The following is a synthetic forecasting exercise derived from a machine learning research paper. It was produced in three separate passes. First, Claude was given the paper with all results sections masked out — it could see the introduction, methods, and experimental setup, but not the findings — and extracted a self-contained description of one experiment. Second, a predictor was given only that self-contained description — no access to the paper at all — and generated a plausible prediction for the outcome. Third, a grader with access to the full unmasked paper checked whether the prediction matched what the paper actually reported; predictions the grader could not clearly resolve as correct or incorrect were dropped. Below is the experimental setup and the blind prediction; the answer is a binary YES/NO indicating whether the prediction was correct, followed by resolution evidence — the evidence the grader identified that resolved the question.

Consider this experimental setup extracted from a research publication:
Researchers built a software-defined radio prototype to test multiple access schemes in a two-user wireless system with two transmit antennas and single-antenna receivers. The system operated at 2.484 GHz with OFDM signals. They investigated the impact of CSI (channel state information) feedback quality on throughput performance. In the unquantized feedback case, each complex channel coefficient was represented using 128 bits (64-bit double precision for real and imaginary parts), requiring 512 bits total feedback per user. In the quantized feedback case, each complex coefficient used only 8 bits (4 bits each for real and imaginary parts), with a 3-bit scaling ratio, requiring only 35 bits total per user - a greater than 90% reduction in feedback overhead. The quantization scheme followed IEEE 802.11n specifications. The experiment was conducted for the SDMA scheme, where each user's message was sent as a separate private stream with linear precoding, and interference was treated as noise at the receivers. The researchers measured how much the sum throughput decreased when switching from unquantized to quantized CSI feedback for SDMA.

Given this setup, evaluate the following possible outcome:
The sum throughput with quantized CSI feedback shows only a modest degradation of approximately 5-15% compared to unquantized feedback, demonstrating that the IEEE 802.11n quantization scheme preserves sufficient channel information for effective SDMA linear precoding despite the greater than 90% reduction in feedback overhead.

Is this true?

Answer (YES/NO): NO